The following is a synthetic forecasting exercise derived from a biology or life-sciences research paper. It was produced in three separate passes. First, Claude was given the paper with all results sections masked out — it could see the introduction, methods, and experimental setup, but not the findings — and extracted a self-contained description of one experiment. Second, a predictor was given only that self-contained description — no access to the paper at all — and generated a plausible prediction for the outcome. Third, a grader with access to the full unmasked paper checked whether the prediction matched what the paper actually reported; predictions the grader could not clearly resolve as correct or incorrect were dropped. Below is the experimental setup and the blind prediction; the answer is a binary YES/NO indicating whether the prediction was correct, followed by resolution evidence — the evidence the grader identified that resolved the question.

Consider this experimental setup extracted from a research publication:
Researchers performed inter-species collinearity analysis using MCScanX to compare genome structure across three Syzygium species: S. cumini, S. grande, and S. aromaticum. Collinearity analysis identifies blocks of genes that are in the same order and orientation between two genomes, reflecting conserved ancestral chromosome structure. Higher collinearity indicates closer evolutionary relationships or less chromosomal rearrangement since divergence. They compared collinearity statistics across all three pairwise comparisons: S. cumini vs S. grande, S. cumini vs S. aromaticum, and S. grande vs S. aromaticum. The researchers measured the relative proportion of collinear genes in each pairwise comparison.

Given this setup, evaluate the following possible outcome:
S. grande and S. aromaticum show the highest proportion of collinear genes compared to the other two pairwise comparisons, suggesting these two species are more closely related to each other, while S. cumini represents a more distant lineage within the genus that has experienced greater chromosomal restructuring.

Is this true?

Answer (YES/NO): NO